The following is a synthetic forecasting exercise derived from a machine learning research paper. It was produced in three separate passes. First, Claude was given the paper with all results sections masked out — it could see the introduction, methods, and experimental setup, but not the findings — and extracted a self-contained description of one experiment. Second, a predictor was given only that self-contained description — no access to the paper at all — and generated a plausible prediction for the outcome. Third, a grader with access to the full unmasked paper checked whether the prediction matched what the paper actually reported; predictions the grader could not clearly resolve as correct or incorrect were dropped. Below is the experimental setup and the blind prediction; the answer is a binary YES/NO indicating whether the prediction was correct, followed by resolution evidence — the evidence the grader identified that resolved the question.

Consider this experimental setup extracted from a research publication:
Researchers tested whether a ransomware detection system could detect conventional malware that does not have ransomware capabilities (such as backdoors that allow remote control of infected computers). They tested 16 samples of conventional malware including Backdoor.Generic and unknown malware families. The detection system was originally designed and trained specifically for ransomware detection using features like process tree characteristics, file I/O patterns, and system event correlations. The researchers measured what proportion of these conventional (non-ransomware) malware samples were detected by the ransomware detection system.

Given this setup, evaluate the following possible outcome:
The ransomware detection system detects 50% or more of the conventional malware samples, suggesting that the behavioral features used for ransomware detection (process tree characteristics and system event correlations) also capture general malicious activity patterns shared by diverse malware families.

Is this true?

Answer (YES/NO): YES